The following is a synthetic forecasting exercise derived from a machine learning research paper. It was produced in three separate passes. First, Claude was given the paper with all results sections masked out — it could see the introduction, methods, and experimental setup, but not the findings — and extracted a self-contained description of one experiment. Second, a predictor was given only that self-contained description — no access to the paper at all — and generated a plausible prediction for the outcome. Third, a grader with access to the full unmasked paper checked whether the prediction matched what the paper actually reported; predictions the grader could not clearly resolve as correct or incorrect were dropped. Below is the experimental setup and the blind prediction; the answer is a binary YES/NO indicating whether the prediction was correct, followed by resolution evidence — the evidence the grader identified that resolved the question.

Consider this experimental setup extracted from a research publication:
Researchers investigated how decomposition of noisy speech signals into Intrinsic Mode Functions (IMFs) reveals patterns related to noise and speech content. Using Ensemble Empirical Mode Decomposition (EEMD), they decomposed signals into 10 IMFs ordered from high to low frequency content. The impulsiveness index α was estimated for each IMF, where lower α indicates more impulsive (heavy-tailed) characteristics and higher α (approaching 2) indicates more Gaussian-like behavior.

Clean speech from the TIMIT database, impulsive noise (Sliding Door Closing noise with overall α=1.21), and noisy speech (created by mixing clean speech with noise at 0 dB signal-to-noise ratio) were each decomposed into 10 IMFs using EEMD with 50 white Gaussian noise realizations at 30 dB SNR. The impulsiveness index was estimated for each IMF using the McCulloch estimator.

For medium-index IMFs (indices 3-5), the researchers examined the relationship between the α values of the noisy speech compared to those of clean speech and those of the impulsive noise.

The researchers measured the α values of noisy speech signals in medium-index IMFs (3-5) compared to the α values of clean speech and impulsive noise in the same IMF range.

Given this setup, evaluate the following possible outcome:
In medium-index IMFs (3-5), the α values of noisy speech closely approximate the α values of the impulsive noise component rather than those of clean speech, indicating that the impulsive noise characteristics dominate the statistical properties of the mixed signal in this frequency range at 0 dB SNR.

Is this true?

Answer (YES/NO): NO